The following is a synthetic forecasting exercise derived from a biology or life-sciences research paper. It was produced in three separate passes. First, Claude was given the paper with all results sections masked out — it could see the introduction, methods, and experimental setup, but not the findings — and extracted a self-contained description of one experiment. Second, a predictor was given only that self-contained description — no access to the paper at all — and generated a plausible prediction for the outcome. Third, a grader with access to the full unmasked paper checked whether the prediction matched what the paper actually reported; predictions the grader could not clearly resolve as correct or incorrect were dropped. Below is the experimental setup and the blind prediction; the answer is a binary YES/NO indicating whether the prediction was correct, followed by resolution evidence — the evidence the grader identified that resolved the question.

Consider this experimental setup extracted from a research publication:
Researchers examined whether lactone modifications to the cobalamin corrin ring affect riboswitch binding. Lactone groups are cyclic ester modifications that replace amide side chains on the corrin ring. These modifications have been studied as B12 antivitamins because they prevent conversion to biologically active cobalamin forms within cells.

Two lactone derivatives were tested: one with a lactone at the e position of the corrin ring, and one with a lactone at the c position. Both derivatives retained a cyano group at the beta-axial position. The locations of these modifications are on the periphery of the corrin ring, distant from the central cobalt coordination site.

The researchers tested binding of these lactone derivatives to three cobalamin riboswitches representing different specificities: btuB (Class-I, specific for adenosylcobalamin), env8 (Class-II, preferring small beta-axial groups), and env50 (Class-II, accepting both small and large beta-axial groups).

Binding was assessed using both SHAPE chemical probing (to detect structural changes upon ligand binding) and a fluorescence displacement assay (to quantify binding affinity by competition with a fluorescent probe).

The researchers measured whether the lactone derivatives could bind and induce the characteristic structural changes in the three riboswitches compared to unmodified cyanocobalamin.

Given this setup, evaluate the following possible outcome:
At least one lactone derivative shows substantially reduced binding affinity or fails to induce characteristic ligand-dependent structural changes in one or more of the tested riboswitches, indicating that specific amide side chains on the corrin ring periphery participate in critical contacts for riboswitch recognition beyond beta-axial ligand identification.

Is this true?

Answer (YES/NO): YES